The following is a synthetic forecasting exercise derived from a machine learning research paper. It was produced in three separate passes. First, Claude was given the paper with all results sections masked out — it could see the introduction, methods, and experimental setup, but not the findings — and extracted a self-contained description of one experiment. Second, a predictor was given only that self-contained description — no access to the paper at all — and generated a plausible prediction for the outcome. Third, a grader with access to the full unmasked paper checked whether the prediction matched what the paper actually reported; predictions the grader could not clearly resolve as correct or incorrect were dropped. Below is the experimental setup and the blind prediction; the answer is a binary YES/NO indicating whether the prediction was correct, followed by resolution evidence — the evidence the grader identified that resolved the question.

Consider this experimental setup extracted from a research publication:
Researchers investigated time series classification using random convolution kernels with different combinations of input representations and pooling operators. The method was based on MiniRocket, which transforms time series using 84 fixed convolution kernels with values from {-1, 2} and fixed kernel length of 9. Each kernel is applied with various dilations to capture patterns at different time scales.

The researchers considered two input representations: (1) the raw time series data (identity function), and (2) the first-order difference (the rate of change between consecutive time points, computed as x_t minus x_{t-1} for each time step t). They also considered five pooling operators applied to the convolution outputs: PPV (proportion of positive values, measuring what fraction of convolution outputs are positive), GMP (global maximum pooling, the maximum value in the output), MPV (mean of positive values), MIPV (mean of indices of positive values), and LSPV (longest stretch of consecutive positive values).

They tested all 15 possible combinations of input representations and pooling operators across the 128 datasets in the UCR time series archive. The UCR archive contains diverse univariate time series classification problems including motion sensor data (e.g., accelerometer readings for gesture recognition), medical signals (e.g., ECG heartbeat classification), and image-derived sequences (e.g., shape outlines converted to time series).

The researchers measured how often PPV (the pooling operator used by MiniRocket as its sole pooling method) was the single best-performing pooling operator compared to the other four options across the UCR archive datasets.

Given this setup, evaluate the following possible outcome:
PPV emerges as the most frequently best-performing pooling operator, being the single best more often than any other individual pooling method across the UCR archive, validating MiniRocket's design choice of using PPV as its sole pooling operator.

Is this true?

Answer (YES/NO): NO